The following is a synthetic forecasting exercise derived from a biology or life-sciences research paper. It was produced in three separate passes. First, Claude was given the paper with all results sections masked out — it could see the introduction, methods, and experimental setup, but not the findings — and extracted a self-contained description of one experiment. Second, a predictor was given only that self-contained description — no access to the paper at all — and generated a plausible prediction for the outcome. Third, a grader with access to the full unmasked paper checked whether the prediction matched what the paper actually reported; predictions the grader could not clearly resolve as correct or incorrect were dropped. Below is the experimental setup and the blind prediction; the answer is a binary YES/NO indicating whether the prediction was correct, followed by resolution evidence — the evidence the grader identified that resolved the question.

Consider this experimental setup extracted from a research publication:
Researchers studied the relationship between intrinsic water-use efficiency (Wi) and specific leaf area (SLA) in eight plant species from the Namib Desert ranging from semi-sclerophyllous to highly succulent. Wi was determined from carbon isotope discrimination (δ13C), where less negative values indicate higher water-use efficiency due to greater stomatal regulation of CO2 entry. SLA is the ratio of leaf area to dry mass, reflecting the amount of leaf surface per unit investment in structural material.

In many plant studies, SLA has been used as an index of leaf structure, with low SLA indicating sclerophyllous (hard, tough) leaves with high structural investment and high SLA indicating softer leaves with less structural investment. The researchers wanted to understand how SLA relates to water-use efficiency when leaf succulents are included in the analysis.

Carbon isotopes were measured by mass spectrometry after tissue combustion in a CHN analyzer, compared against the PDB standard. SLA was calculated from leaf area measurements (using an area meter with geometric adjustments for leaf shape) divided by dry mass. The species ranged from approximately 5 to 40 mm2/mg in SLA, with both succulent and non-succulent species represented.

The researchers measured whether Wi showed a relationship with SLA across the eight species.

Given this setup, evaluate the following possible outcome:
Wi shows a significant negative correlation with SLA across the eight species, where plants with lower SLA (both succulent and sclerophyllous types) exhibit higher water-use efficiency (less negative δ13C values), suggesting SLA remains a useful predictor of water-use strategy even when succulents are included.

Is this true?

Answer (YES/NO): NO